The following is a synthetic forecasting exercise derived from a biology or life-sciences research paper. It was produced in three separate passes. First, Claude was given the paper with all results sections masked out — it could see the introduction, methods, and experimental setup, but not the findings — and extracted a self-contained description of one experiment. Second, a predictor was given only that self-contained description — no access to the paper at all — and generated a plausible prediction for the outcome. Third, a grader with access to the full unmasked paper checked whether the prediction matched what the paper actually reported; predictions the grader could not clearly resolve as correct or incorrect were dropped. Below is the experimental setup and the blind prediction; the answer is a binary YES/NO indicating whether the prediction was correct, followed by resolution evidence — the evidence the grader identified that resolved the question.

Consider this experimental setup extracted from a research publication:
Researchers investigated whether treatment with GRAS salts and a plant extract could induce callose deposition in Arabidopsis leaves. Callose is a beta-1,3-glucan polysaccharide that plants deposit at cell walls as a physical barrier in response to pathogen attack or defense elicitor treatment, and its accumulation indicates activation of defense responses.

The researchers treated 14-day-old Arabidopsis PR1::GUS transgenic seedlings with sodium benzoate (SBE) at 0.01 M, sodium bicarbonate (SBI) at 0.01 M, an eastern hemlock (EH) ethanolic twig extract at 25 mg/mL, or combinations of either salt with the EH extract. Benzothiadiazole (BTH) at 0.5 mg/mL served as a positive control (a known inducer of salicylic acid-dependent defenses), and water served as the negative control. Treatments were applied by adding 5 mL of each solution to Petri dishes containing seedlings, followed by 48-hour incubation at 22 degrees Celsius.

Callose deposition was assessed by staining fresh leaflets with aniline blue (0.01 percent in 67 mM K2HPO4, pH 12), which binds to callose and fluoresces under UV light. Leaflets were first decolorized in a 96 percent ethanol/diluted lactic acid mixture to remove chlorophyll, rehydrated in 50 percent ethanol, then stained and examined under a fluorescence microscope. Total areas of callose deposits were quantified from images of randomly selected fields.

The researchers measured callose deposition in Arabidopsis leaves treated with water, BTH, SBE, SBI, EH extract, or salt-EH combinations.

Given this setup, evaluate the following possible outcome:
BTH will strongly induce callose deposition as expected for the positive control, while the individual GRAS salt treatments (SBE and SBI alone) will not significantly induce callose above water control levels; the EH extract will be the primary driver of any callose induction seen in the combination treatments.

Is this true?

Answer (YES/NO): NO